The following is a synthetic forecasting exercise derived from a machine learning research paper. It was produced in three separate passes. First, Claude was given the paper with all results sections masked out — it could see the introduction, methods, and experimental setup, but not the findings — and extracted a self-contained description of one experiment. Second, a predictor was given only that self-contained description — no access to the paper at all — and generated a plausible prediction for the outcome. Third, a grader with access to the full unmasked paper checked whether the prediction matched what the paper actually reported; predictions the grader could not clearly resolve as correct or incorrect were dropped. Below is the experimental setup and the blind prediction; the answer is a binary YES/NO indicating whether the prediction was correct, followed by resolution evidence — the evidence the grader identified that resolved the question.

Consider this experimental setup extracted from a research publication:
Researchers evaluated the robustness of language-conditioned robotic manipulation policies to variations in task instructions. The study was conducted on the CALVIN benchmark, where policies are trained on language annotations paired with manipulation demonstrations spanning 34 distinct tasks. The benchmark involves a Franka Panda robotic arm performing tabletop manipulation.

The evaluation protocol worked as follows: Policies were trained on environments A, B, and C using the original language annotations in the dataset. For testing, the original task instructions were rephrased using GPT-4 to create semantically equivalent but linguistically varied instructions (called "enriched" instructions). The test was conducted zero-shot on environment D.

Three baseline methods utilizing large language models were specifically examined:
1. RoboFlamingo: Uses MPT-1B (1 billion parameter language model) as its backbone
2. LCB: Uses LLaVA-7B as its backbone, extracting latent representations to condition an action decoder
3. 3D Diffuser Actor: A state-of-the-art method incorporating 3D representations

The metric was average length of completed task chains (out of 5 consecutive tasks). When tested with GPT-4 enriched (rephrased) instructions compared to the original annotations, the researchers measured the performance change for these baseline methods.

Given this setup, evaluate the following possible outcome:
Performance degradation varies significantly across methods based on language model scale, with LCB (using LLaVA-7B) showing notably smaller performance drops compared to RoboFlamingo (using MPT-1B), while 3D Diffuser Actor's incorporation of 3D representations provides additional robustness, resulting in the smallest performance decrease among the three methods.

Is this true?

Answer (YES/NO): NO